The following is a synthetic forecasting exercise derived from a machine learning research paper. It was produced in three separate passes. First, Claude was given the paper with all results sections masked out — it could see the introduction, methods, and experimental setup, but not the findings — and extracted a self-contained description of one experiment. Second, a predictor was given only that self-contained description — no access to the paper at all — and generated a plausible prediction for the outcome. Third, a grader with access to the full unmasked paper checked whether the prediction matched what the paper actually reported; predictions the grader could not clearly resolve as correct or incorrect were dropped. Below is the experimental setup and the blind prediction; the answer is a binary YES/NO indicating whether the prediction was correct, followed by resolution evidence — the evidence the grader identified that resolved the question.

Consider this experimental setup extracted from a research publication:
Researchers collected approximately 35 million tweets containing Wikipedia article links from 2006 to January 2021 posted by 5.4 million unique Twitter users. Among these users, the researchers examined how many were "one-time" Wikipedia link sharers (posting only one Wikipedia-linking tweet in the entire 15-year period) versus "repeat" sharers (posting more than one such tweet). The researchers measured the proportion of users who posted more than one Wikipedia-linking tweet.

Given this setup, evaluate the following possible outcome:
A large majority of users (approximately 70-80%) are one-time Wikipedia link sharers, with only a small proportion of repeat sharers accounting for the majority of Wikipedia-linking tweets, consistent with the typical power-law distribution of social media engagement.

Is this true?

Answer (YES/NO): NO